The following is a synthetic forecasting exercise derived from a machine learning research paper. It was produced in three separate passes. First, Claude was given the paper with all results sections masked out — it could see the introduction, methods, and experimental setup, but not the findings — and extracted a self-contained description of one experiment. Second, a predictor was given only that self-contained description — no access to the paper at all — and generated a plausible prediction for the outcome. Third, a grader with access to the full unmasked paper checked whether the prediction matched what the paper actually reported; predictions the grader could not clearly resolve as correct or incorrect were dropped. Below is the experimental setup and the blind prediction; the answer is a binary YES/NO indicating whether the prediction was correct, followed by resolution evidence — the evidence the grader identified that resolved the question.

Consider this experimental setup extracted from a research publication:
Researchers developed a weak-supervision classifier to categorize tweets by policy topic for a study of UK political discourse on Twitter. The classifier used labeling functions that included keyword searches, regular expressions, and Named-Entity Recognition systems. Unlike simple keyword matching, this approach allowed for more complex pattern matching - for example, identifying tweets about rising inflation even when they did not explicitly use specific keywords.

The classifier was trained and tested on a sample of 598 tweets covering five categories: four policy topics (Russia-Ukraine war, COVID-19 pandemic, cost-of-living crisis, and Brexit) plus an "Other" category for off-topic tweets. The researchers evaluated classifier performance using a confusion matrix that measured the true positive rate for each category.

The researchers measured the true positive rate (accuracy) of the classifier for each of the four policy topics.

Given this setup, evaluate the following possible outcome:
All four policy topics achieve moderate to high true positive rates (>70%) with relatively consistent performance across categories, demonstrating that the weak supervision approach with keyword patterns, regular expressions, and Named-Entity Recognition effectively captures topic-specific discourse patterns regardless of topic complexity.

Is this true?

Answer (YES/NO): NO